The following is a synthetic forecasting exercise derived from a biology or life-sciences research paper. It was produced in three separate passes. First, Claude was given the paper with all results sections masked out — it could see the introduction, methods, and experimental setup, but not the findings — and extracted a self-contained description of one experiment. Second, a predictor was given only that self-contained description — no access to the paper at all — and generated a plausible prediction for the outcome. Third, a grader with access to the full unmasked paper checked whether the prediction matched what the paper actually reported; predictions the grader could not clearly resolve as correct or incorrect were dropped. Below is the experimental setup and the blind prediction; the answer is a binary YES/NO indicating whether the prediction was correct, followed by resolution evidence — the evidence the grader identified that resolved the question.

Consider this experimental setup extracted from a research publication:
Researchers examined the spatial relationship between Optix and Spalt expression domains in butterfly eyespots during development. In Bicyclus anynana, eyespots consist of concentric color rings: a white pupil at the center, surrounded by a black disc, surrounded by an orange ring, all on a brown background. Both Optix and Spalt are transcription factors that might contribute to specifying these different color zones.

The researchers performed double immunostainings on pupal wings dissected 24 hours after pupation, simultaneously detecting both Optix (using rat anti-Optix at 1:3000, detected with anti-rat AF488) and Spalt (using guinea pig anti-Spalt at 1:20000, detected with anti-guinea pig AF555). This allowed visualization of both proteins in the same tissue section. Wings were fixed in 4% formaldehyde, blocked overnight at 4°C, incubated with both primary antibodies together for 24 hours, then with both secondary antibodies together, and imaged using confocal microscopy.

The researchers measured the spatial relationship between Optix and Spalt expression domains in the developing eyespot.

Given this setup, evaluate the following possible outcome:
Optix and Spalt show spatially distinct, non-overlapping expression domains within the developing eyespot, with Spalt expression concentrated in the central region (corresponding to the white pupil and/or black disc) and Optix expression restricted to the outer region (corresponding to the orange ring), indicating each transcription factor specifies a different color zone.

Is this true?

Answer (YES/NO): NO